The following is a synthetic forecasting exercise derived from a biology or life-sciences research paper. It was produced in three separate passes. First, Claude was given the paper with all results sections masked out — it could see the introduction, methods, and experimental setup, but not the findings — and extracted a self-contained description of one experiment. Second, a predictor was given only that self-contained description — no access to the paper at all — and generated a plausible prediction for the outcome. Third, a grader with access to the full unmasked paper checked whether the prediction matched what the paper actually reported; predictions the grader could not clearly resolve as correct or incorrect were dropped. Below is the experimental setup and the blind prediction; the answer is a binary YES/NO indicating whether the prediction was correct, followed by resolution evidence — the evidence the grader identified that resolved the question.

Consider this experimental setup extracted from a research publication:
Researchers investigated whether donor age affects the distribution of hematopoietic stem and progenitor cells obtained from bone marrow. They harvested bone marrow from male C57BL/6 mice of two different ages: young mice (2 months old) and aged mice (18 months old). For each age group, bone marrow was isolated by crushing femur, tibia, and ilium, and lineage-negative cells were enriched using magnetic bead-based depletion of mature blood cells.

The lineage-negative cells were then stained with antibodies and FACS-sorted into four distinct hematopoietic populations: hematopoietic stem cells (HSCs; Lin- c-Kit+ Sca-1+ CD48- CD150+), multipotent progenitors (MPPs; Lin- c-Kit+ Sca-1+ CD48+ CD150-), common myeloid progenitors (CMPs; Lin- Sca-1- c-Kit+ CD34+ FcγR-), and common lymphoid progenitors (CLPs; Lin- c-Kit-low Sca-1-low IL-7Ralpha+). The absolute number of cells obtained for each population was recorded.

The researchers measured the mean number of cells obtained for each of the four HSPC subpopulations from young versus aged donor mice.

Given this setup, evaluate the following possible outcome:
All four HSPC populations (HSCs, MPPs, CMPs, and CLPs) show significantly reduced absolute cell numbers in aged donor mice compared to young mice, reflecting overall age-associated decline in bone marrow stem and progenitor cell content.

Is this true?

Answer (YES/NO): NO